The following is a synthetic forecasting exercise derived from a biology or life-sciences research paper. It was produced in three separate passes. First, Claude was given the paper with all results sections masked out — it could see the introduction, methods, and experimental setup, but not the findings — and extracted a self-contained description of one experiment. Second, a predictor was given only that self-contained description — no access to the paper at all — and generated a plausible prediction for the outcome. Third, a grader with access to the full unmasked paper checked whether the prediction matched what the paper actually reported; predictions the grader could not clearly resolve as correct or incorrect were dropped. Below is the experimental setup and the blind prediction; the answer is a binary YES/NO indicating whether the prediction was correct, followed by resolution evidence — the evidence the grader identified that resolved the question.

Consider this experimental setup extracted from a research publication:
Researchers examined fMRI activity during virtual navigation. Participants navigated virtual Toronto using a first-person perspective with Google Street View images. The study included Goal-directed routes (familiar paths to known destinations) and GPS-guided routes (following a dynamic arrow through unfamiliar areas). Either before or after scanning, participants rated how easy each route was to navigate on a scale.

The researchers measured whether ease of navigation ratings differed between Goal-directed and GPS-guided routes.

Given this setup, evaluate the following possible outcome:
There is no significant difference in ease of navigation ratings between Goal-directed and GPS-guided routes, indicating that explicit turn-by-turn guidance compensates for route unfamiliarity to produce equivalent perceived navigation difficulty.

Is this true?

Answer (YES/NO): YES